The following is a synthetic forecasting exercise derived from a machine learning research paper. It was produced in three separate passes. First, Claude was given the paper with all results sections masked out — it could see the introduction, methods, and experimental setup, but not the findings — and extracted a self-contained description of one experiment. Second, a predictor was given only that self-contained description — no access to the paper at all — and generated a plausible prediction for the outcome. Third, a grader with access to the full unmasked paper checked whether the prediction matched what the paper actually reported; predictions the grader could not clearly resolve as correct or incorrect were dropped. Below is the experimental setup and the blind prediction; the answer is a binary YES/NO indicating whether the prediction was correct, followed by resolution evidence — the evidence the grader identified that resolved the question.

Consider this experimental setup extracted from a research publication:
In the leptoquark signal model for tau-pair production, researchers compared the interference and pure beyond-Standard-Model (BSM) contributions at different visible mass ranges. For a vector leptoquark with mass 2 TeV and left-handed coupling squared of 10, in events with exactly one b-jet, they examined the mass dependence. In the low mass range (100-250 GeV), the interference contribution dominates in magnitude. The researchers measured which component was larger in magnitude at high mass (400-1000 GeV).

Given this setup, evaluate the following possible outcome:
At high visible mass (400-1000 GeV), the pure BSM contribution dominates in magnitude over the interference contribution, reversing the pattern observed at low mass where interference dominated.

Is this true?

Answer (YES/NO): YES